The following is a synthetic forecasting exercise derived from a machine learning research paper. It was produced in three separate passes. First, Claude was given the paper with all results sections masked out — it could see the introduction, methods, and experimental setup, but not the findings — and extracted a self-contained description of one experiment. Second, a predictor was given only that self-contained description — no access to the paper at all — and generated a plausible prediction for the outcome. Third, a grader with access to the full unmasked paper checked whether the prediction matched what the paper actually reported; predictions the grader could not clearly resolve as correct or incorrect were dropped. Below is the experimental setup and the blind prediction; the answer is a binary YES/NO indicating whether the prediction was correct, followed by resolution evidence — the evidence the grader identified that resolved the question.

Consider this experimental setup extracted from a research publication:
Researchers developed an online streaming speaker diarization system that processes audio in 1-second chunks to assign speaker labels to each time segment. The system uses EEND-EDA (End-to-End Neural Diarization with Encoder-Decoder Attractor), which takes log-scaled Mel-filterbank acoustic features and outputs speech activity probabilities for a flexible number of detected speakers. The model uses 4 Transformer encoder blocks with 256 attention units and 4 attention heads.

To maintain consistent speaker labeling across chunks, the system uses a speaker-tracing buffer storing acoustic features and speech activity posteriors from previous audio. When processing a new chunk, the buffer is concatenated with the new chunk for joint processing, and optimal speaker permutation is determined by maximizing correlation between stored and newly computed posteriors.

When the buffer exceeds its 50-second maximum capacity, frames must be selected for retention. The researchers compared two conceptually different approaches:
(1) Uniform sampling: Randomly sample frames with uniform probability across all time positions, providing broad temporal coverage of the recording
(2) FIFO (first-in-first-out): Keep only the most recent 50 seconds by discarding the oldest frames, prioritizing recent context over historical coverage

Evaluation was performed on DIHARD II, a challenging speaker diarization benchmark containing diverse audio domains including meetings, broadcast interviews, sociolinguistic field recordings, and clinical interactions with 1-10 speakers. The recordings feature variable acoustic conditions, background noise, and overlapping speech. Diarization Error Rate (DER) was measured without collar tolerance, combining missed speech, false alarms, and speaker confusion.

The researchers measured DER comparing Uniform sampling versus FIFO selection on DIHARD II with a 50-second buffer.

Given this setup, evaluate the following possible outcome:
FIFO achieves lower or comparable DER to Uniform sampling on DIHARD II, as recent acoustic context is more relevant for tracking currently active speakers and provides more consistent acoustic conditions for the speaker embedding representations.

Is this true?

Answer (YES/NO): NO